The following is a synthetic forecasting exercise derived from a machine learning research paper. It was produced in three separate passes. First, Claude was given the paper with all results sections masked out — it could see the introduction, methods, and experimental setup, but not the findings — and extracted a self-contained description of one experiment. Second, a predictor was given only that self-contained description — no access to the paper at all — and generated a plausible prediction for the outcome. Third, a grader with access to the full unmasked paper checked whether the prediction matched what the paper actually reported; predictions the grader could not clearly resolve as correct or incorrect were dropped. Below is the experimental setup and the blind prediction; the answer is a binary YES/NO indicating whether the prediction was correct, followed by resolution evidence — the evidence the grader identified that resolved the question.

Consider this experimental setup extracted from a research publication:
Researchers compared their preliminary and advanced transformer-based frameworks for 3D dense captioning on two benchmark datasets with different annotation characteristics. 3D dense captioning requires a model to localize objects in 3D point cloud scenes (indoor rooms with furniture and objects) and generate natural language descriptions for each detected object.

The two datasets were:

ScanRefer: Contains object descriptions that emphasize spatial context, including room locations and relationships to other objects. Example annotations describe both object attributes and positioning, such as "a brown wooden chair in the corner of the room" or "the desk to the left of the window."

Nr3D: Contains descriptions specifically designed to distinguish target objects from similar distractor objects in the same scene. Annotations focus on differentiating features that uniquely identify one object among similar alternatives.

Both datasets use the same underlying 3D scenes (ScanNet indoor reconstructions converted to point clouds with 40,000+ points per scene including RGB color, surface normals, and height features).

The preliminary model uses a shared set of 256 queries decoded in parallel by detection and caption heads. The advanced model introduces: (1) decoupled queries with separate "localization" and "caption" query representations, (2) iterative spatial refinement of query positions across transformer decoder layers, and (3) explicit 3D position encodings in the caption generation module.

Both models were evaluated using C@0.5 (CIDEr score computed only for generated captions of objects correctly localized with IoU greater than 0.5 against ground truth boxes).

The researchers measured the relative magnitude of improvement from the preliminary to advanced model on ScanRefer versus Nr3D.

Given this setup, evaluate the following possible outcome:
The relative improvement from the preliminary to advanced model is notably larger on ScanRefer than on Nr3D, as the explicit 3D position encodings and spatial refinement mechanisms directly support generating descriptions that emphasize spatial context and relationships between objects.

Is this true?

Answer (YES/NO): YES